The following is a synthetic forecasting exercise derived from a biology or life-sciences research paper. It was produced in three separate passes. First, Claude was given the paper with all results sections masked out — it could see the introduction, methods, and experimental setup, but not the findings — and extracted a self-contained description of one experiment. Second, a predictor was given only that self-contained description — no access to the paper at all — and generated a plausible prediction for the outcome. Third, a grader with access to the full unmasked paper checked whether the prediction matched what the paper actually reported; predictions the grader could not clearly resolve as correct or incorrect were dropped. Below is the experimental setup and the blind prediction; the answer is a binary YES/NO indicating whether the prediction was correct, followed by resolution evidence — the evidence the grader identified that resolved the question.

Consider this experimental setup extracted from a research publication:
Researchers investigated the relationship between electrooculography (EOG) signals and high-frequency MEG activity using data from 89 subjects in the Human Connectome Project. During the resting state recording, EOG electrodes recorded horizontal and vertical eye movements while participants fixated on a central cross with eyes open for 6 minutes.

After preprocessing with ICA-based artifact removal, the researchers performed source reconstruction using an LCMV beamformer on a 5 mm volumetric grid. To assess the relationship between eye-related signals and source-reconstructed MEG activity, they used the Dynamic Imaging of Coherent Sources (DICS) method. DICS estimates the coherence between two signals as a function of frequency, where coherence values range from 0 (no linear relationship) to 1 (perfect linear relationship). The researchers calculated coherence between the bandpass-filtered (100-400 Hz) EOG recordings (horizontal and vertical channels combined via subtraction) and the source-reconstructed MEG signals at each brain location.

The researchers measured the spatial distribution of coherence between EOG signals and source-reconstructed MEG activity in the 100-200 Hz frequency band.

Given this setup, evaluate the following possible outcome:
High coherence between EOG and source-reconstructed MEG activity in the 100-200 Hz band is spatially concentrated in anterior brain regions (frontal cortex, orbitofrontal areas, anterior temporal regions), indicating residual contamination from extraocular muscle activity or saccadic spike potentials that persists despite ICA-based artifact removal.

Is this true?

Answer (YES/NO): YES